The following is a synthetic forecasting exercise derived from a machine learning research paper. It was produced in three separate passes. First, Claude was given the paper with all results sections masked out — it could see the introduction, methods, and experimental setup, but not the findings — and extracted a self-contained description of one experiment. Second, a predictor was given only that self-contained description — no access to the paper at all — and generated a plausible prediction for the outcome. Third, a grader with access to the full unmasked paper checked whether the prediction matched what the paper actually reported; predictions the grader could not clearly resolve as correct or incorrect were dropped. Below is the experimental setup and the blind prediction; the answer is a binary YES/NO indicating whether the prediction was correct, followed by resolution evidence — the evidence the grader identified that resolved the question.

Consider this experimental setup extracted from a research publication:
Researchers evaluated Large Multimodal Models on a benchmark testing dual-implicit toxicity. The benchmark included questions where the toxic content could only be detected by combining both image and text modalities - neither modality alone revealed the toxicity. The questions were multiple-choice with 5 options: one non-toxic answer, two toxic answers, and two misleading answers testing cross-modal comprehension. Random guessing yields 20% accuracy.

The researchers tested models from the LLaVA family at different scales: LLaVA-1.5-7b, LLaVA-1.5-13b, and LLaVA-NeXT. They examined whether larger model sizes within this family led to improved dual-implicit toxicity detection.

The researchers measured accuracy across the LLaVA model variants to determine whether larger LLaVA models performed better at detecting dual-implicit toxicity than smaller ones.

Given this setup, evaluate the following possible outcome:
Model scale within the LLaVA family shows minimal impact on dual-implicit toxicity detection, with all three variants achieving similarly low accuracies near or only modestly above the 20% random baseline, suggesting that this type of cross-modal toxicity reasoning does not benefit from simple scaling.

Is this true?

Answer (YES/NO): NO